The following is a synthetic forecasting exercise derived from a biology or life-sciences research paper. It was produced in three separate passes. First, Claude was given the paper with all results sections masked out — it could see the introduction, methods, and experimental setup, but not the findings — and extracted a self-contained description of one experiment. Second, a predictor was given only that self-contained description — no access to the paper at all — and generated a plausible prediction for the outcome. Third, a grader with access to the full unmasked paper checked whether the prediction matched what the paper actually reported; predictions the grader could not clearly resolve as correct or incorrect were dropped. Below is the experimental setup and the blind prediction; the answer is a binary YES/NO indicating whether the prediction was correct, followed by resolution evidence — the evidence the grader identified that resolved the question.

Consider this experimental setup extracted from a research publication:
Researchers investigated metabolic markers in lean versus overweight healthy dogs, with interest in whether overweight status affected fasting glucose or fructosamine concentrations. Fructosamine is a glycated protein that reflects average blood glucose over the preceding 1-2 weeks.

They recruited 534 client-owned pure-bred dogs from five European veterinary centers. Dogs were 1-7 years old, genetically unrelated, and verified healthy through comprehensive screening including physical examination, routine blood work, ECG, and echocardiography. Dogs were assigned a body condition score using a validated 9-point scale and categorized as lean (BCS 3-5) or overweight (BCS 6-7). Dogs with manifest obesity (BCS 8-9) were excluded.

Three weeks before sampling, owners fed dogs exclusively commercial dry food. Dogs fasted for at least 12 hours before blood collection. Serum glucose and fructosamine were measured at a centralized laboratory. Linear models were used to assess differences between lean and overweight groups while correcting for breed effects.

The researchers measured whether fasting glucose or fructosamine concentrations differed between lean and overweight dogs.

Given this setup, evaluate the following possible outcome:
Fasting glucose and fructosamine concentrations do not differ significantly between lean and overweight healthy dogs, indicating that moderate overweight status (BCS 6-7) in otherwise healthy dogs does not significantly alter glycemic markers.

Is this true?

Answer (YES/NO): YES